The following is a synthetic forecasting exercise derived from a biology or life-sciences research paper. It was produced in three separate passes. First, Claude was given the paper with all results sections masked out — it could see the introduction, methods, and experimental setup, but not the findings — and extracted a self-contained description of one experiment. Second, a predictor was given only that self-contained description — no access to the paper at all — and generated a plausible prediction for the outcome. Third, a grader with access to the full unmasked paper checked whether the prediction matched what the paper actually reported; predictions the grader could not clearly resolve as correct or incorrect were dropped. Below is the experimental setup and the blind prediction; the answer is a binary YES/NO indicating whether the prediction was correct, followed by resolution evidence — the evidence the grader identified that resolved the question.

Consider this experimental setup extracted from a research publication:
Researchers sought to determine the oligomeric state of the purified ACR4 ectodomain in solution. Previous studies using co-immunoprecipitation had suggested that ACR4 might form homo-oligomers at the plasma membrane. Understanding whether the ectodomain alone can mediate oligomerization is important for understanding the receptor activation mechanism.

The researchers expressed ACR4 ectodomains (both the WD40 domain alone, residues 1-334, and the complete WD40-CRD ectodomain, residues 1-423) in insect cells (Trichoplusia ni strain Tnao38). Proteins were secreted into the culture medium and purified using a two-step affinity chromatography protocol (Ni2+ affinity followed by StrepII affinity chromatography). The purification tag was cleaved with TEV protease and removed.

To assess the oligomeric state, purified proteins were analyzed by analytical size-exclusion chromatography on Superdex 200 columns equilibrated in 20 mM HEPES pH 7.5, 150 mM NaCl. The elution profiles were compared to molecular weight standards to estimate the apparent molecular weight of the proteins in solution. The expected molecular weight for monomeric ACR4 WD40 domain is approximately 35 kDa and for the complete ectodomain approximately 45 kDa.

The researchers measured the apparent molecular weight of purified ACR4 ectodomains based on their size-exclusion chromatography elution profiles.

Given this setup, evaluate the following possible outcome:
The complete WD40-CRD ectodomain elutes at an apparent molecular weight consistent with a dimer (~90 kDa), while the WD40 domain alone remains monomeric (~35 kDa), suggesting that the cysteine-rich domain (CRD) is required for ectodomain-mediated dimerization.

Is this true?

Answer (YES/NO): NO